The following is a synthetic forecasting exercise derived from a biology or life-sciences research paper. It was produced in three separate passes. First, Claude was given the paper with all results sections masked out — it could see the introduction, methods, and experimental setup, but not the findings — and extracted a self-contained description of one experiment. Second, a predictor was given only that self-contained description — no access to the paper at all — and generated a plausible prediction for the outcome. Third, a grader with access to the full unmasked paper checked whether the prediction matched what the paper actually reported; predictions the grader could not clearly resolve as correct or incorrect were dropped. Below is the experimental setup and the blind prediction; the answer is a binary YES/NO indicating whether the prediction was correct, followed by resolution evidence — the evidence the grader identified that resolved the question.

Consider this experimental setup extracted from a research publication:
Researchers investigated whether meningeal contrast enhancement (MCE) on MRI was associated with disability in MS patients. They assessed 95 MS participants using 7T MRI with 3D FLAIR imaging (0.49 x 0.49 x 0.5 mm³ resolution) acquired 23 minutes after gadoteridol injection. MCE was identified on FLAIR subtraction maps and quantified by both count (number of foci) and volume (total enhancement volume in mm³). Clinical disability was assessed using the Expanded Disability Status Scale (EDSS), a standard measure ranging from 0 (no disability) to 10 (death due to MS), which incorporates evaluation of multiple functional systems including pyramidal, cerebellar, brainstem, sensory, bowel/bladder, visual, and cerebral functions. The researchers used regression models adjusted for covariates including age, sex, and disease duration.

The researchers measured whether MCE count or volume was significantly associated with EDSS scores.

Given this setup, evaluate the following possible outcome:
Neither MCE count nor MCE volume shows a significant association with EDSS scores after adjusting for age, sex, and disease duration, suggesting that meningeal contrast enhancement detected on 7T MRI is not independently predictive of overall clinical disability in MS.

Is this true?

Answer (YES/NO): YES